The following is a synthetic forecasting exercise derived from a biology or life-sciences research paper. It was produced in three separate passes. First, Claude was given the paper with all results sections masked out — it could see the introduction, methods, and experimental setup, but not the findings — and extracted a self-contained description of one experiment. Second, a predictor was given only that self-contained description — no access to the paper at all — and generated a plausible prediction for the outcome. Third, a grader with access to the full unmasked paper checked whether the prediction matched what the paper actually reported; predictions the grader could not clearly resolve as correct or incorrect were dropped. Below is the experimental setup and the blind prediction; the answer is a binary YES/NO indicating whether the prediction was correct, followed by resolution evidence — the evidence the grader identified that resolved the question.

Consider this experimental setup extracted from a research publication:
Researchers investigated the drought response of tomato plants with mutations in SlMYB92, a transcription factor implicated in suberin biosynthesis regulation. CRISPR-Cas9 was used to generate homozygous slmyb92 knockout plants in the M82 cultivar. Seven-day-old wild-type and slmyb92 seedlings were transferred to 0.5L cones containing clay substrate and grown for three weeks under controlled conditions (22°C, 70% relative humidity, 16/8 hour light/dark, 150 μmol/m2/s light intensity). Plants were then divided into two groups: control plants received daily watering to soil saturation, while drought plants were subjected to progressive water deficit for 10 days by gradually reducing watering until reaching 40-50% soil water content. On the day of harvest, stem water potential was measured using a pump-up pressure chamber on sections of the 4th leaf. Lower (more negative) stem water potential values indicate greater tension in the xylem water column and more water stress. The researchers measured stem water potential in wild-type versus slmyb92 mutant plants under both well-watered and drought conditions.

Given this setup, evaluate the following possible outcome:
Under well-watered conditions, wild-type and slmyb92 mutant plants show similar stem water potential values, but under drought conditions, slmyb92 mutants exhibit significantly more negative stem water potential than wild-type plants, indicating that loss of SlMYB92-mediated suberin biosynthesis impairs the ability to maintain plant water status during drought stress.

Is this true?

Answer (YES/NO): YES